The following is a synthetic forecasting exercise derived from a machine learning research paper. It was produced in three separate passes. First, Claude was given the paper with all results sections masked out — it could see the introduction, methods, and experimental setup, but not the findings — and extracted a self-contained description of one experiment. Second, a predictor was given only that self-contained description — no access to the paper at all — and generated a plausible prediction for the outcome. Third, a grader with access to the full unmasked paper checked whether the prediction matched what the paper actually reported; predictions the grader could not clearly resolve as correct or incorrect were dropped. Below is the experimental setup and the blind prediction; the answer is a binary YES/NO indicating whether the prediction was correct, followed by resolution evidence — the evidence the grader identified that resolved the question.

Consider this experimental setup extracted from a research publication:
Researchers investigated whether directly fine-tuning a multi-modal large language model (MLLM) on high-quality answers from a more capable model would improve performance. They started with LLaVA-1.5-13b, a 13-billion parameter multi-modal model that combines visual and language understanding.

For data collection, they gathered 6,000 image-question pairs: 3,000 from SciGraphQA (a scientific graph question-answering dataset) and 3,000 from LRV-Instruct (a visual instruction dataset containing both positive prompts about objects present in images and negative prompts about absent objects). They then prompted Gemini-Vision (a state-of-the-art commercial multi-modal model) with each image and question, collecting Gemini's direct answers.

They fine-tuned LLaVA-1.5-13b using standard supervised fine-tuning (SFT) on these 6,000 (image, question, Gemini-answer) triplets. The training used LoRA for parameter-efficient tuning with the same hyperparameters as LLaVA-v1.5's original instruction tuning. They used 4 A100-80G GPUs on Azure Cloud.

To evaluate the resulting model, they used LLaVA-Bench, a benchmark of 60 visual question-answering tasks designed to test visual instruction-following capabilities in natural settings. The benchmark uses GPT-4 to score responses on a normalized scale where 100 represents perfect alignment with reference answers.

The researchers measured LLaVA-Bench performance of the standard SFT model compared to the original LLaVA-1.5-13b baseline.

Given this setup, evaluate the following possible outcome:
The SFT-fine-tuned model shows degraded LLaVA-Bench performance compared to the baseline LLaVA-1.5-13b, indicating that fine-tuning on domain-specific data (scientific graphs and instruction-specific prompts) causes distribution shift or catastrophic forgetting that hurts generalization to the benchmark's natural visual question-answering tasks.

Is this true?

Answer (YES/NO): YES